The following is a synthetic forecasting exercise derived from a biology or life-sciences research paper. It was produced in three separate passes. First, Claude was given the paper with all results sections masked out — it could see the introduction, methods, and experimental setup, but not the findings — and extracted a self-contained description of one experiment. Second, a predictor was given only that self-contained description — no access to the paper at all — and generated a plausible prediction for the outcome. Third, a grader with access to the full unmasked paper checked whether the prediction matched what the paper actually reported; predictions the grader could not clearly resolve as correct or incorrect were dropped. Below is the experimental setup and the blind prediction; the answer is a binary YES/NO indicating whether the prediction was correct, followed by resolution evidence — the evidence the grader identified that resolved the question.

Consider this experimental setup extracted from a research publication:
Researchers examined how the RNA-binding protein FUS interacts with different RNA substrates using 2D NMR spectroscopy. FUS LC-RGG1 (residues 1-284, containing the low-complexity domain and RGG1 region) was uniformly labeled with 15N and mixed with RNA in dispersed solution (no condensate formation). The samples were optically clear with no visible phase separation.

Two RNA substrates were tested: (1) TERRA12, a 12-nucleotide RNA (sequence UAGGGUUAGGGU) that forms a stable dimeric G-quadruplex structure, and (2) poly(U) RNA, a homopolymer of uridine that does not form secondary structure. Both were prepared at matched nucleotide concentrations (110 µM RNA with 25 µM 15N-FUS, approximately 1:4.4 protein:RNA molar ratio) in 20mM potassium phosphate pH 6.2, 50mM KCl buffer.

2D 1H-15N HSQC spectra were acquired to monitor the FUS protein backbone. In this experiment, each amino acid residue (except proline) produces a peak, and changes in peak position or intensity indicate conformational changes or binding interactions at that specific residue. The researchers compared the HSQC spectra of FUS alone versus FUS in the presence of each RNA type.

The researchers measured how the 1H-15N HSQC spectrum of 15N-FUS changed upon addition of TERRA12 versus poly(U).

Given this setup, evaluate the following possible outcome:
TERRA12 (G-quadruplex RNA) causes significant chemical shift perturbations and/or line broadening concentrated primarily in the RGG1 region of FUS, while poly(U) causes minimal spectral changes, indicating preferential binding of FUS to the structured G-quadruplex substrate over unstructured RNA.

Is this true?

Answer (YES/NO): NO